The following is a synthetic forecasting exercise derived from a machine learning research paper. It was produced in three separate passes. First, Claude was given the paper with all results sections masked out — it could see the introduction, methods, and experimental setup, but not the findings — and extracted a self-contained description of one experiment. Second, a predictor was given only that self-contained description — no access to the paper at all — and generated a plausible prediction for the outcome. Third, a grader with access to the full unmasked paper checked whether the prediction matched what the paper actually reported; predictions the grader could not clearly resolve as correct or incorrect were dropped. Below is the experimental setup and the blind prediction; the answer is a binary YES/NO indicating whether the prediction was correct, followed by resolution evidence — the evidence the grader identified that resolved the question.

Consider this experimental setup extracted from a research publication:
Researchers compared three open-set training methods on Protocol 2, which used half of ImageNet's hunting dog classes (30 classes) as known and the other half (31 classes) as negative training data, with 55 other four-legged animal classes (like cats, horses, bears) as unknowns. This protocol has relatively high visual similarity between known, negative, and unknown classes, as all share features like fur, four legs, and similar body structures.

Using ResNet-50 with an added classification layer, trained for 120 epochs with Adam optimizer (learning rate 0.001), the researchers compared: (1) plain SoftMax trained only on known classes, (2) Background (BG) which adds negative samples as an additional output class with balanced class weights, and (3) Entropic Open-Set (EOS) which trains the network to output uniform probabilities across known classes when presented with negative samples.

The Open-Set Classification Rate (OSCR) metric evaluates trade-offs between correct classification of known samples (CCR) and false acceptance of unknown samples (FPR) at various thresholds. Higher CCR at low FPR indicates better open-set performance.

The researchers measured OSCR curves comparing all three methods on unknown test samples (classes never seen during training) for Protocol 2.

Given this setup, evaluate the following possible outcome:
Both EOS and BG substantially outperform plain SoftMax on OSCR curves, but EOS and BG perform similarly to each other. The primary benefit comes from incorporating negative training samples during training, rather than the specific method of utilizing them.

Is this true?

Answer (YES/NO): NO